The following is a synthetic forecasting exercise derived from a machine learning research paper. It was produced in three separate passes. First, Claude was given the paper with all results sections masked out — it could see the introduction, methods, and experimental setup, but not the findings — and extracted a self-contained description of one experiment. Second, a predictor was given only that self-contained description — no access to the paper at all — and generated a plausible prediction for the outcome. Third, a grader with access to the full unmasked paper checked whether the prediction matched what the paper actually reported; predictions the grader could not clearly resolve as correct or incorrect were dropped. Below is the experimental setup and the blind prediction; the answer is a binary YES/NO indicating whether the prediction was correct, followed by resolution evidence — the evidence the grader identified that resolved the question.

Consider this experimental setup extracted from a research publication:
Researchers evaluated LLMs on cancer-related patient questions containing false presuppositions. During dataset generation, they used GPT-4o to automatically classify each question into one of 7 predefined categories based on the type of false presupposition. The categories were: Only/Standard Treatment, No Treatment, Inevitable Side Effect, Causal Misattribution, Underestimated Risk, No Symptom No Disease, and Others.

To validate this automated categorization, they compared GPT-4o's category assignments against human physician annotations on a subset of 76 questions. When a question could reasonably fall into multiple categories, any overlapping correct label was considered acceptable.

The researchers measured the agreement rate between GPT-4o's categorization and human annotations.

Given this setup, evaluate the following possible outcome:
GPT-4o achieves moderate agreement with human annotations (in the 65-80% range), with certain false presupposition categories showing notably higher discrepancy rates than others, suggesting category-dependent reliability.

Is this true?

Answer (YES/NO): NO